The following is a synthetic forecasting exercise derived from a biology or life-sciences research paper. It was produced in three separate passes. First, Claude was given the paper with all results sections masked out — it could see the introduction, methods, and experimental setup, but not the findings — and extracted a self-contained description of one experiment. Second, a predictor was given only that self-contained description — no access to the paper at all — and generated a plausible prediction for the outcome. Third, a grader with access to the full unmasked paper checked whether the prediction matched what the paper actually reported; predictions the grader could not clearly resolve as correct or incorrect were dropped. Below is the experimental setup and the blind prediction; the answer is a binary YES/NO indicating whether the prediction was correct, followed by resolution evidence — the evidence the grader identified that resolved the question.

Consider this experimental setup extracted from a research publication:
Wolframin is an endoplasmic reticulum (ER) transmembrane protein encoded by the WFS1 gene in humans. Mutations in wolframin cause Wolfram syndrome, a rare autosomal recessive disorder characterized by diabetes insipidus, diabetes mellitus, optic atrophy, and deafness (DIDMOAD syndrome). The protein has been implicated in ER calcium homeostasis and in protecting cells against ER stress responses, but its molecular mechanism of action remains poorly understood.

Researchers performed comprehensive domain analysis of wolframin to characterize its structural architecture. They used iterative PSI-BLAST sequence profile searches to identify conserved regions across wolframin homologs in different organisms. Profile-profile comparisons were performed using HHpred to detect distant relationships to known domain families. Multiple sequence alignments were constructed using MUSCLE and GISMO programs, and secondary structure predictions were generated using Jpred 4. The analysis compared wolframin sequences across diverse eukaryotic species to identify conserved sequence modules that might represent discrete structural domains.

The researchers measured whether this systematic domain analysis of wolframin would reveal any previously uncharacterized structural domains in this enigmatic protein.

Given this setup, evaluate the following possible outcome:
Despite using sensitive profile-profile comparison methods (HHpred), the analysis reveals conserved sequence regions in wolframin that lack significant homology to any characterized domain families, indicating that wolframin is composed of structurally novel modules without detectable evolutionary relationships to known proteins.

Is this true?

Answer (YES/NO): NO